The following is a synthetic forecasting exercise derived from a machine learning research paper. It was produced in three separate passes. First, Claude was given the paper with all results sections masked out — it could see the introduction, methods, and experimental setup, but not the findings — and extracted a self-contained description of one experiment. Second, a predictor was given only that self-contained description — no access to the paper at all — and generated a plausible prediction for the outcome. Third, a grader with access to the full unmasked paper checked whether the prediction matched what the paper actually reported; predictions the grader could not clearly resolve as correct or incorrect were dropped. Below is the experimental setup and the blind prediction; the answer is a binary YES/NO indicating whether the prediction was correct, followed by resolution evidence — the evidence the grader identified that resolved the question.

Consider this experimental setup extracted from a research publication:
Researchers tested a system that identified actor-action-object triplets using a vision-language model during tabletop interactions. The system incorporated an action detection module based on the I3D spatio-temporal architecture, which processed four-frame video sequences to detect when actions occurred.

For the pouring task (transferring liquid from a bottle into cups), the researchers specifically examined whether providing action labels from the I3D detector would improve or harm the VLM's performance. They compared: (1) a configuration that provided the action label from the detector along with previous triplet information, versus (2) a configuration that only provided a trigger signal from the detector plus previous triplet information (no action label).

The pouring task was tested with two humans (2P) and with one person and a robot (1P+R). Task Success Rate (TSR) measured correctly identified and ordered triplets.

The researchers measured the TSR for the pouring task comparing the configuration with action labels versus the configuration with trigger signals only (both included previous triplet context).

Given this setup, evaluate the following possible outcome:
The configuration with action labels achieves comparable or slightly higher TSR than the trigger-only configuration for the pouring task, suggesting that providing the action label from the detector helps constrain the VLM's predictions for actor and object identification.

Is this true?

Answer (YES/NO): NO